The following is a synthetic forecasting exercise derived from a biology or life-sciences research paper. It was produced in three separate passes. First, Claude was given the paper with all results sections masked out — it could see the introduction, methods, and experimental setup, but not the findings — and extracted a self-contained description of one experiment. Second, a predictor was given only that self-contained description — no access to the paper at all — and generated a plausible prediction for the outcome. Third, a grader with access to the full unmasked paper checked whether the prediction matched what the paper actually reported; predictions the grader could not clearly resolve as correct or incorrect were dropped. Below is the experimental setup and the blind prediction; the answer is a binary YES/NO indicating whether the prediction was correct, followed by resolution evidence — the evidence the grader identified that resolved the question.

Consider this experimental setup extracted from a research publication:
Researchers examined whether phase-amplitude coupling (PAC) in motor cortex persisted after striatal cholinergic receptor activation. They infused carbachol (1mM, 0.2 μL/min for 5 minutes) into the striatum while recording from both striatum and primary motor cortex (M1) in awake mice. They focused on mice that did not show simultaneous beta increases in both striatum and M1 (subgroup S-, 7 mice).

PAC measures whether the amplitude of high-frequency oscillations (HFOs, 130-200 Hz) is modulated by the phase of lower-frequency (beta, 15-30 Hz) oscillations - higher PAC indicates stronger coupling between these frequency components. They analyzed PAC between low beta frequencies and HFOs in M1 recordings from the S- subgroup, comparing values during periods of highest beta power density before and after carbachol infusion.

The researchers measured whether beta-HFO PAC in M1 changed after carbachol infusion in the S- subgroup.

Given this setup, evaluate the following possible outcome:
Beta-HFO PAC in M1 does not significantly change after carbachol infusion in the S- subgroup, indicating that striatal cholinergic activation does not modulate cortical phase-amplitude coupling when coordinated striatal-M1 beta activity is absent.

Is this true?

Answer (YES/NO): YES